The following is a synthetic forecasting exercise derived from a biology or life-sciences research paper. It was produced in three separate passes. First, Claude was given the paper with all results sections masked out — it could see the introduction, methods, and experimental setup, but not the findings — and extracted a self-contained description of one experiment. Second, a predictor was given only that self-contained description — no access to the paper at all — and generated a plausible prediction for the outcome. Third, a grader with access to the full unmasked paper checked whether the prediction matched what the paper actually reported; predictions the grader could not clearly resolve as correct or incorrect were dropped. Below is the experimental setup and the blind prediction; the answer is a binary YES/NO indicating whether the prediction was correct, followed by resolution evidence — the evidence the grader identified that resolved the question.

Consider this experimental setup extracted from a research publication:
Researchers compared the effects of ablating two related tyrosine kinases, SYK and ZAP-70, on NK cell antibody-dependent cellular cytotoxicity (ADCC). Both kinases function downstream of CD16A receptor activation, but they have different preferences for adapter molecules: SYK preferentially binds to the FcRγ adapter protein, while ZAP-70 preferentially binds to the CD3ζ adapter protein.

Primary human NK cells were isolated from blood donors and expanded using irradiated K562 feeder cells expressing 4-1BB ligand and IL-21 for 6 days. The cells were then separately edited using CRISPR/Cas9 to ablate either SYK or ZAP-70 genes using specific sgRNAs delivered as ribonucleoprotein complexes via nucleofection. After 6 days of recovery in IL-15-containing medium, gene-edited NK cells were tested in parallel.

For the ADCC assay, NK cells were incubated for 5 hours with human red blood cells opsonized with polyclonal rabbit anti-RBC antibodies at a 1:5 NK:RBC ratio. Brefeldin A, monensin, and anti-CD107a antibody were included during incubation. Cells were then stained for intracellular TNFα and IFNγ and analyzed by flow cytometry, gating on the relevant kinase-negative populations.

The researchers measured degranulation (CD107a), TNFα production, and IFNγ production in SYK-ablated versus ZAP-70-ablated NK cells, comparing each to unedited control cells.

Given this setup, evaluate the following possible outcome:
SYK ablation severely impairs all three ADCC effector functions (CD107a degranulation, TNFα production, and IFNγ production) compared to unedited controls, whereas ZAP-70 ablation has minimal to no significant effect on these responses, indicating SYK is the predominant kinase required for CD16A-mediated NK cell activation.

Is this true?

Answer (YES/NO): NO